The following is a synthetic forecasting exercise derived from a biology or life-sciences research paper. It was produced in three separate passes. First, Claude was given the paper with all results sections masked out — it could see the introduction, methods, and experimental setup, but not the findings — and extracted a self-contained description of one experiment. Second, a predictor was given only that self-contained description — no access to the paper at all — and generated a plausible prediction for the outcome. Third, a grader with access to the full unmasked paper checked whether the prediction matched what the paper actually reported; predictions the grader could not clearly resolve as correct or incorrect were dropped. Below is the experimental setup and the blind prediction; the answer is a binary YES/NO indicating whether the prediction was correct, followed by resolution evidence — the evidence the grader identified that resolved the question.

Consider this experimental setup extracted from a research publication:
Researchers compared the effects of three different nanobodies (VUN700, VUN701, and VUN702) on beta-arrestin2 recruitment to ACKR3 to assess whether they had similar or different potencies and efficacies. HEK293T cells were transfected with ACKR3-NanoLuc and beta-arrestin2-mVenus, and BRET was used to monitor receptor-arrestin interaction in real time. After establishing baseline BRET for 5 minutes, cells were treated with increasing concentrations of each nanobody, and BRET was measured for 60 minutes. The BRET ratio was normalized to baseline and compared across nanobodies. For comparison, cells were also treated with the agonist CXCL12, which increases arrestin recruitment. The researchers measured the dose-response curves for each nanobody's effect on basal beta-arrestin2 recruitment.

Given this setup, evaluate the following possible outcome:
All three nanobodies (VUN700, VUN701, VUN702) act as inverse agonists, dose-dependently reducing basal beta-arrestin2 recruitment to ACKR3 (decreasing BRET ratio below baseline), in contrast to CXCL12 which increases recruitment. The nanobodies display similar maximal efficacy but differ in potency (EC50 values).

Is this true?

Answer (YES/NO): NO